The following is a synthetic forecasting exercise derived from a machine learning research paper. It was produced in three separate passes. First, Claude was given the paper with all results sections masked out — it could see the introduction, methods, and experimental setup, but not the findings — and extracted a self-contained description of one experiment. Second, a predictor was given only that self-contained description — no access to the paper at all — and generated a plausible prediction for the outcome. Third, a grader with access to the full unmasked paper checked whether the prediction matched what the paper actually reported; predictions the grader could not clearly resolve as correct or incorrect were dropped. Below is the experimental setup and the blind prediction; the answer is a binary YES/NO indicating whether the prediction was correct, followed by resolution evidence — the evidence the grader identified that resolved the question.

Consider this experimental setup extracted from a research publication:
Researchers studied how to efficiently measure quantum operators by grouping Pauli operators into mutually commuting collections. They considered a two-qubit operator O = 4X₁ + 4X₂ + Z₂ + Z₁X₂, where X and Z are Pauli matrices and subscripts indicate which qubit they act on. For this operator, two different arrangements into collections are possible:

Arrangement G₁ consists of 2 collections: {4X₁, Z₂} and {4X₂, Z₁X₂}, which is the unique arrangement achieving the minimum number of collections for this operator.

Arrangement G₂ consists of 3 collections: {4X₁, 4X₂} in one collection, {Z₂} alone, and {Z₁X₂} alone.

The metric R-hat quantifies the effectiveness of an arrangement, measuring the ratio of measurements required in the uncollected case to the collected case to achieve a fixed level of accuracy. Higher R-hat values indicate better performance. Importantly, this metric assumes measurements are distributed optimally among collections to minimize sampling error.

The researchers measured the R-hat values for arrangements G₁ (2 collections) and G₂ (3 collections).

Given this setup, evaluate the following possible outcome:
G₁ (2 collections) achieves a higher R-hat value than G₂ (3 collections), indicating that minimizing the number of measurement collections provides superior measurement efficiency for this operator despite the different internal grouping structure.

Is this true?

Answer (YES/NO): NO